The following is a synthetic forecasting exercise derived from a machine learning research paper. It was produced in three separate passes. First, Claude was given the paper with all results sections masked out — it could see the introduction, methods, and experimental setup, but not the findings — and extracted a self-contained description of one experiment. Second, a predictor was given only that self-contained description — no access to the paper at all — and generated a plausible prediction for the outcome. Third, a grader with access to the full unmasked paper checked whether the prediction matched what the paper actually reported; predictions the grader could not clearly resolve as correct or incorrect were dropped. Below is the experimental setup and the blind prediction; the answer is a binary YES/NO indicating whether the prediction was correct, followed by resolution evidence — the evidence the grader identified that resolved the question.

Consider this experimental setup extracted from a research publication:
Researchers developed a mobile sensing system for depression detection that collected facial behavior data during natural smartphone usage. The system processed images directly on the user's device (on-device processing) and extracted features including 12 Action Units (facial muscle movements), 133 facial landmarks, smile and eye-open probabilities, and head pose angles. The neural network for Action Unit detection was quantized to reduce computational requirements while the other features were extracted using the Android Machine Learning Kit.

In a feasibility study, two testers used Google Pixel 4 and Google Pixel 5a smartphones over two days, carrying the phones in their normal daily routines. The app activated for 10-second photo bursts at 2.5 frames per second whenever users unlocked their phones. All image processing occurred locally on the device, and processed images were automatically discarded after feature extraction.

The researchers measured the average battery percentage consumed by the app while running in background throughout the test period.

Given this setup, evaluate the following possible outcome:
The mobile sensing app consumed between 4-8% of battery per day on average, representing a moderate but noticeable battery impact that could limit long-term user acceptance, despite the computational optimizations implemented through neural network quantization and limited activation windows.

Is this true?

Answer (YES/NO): NO